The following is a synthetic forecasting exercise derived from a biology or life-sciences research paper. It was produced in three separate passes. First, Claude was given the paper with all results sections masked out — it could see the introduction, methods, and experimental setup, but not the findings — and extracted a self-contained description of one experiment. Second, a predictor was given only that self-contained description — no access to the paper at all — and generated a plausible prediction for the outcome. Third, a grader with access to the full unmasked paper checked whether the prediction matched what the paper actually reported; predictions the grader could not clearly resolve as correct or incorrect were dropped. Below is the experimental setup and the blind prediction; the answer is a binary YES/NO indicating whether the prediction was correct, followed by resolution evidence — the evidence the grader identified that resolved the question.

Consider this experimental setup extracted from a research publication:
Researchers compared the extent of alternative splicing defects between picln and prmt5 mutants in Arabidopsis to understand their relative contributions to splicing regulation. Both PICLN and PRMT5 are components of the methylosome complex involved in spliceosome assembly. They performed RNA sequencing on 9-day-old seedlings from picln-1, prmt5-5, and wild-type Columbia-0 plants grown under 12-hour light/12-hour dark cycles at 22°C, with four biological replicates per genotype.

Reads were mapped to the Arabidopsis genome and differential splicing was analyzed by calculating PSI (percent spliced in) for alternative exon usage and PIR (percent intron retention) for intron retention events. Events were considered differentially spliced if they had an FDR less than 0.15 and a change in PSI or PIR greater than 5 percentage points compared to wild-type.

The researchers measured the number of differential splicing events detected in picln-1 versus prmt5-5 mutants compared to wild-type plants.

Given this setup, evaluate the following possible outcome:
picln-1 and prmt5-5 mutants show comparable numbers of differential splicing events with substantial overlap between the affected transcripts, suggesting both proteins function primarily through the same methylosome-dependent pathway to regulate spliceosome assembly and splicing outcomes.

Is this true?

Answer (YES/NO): NO